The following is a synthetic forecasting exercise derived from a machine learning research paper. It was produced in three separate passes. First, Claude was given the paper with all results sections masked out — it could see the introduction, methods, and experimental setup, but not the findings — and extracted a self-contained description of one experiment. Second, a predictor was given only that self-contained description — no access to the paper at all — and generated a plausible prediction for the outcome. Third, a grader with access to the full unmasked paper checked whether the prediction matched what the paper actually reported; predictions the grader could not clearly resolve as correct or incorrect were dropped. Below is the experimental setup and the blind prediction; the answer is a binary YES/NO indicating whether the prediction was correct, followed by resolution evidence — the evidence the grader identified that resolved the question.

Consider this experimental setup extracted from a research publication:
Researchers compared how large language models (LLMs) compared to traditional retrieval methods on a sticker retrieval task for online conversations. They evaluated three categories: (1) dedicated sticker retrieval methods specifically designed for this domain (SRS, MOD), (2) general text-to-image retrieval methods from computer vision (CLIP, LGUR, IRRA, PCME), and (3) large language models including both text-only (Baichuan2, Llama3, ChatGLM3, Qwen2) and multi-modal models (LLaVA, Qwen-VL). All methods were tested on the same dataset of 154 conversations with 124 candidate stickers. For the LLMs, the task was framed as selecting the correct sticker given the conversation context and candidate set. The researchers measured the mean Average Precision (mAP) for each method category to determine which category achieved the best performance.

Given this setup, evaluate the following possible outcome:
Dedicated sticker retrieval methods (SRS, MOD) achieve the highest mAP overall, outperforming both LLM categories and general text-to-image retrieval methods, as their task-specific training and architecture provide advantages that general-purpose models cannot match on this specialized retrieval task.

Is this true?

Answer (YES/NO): NO